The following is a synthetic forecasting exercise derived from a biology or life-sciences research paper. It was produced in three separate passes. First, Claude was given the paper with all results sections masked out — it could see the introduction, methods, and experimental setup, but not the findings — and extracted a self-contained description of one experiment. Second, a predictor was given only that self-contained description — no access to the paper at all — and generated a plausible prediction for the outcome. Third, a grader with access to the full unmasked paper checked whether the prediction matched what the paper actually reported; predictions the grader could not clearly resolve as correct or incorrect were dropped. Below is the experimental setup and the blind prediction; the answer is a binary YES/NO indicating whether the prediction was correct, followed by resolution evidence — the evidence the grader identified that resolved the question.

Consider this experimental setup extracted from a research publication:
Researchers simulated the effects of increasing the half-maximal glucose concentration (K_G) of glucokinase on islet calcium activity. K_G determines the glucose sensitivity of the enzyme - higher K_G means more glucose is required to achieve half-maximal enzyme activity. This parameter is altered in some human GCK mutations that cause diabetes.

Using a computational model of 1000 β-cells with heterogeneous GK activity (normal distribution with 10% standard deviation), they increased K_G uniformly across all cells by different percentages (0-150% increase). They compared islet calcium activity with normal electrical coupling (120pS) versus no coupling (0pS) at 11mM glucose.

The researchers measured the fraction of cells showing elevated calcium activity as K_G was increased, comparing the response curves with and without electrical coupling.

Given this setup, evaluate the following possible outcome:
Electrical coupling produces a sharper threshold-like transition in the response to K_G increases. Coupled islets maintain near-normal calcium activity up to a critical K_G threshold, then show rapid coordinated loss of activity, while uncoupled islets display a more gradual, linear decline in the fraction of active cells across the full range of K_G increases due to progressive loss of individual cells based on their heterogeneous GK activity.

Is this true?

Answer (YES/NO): YES